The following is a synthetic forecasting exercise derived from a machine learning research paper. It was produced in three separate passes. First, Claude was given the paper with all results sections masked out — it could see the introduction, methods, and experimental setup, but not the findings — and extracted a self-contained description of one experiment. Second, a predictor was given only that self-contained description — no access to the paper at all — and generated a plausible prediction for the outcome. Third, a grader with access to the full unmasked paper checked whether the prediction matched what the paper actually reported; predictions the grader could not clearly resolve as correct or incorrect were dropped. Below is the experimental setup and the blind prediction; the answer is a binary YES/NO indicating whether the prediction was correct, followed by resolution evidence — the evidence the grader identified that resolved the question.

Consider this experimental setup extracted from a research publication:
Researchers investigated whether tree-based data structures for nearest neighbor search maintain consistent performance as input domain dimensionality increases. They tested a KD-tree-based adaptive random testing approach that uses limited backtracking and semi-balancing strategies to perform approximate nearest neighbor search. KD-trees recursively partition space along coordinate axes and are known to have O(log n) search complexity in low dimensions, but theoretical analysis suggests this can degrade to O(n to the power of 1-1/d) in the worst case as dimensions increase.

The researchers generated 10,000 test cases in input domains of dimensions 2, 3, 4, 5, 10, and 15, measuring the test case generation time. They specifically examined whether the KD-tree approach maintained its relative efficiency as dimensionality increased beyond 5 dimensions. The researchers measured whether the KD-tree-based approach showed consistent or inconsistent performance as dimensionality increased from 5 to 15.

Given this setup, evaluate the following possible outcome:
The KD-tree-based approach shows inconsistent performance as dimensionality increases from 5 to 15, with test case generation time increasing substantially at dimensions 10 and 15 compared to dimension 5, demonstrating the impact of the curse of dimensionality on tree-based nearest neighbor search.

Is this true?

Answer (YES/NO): YES